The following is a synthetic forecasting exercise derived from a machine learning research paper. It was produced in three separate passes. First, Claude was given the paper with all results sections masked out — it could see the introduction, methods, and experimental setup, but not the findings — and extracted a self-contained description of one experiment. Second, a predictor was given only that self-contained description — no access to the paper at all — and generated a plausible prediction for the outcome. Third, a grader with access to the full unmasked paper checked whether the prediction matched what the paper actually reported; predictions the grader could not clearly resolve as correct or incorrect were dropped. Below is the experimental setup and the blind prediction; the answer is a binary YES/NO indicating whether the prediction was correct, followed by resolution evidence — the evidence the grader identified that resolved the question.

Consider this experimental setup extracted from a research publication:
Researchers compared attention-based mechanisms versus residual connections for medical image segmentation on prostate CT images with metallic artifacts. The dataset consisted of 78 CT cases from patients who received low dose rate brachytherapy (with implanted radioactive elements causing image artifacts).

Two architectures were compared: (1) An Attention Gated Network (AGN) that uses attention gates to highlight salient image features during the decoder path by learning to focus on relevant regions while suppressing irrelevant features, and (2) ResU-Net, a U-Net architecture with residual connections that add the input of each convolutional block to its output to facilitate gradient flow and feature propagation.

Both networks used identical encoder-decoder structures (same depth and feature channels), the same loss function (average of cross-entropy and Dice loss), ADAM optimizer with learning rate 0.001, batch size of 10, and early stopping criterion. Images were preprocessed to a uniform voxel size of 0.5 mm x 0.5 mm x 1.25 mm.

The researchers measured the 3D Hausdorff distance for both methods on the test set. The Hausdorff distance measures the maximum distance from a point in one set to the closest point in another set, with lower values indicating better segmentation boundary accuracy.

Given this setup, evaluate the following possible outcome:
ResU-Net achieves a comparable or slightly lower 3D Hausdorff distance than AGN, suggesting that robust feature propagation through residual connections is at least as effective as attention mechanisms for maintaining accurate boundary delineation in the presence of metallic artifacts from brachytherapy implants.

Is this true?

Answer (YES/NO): YES